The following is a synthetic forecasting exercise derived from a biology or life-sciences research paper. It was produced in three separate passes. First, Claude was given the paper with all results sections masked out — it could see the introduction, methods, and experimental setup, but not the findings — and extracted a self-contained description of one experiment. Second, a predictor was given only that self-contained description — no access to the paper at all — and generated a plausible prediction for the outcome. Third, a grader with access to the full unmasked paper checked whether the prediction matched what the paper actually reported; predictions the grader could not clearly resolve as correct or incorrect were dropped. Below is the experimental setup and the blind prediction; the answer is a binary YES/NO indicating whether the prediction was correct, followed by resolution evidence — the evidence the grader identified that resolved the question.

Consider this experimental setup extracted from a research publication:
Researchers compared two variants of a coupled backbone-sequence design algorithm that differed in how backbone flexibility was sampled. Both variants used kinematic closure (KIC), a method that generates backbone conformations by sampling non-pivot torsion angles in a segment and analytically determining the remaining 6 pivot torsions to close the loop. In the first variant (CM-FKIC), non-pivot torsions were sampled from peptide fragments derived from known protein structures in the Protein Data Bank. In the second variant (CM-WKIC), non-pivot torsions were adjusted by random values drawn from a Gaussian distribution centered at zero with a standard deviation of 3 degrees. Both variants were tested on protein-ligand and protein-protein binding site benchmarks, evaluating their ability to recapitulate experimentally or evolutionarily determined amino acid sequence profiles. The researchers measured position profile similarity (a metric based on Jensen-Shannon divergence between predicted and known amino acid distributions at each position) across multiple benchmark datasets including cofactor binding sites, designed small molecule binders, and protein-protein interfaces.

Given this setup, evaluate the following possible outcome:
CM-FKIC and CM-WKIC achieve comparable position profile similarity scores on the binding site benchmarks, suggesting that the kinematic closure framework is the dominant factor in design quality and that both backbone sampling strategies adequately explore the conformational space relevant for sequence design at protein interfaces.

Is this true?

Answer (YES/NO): YES